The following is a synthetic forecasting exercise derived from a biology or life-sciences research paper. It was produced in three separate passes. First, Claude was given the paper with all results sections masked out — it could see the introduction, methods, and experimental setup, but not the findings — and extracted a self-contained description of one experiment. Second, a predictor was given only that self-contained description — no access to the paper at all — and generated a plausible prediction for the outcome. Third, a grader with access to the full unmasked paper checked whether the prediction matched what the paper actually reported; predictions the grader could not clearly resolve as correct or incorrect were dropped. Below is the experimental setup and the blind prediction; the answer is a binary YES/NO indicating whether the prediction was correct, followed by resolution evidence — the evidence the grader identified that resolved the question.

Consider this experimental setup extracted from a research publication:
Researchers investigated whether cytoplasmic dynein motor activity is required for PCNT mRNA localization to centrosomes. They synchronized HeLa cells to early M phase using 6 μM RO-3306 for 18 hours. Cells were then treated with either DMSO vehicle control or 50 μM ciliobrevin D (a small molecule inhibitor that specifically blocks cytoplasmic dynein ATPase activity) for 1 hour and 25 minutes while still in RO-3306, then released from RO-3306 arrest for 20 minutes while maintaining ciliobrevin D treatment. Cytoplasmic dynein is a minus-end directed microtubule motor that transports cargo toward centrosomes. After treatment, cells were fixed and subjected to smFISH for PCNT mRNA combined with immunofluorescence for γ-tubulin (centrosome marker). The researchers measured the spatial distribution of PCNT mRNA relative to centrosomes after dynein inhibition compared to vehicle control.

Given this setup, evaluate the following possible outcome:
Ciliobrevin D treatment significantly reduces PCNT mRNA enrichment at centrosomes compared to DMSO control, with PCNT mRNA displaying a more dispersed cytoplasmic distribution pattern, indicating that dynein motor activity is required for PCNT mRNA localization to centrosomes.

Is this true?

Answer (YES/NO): YES